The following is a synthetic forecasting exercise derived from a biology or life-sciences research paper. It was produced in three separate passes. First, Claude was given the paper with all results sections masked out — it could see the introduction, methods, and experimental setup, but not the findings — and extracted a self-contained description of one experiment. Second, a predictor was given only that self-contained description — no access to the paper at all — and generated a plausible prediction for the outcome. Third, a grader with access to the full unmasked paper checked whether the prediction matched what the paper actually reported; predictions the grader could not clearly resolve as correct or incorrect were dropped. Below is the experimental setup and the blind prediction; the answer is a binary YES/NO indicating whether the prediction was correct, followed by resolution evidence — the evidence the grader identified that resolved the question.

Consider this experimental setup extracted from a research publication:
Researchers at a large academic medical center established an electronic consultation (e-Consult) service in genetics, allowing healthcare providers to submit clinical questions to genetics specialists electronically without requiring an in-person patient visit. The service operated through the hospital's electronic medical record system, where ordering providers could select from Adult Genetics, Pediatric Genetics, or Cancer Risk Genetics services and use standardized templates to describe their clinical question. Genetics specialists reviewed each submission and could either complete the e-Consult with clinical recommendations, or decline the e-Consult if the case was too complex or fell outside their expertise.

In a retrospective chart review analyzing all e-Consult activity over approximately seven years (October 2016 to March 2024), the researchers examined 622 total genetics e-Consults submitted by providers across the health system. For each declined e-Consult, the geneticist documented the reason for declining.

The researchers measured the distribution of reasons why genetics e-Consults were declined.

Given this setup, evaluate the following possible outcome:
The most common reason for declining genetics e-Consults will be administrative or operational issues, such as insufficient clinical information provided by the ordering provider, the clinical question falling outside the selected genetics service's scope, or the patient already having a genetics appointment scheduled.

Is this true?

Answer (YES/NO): NO